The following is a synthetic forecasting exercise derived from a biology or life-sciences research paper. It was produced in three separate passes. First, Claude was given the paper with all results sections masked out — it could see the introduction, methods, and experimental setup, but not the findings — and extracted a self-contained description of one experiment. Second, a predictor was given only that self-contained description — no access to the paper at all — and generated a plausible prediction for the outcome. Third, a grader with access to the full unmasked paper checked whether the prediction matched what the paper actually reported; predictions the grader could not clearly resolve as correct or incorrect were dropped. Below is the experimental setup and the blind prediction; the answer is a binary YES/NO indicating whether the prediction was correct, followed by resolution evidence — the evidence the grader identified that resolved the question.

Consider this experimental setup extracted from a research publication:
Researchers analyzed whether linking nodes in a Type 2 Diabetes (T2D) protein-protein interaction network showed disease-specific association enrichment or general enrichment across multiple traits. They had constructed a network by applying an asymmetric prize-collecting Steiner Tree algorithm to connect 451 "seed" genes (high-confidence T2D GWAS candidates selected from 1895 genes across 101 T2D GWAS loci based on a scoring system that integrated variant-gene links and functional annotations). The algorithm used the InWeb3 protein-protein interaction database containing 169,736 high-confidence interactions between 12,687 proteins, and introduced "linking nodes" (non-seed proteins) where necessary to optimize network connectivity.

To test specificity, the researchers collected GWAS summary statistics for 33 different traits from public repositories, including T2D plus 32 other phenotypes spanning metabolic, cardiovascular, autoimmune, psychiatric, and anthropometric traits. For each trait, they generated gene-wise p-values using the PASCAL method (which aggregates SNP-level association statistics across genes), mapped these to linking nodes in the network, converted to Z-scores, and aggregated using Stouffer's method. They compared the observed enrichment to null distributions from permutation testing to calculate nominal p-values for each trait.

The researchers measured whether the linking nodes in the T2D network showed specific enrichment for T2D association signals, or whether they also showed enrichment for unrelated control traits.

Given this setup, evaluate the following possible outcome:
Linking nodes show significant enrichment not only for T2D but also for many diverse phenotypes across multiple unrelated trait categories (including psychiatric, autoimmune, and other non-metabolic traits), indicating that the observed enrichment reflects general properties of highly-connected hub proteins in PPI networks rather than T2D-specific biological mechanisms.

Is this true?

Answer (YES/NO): NO